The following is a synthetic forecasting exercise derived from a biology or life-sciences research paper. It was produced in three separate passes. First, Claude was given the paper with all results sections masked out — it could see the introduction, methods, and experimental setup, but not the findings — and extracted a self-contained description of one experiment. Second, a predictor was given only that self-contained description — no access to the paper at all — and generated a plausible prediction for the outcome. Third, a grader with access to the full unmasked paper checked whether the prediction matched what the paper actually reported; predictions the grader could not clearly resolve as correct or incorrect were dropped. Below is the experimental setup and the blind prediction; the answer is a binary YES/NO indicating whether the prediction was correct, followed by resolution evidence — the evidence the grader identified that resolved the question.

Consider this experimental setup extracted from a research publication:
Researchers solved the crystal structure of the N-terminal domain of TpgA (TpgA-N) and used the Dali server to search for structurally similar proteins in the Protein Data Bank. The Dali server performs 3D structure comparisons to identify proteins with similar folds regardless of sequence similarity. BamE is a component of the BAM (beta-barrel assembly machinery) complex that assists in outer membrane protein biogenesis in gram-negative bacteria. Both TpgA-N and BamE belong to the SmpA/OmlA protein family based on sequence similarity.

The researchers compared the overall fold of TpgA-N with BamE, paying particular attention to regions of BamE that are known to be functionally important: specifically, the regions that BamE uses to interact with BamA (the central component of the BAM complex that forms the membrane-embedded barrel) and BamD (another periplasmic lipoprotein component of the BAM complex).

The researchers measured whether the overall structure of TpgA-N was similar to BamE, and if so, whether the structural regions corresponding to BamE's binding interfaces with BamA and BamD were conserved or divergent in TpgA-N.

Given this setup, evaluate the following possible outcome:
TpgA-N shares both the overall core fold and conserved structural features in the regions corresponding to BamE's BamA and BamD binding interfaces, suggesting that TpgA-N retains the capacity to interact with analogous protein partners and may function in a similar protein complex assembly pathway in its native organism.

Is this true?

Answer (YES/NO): NO